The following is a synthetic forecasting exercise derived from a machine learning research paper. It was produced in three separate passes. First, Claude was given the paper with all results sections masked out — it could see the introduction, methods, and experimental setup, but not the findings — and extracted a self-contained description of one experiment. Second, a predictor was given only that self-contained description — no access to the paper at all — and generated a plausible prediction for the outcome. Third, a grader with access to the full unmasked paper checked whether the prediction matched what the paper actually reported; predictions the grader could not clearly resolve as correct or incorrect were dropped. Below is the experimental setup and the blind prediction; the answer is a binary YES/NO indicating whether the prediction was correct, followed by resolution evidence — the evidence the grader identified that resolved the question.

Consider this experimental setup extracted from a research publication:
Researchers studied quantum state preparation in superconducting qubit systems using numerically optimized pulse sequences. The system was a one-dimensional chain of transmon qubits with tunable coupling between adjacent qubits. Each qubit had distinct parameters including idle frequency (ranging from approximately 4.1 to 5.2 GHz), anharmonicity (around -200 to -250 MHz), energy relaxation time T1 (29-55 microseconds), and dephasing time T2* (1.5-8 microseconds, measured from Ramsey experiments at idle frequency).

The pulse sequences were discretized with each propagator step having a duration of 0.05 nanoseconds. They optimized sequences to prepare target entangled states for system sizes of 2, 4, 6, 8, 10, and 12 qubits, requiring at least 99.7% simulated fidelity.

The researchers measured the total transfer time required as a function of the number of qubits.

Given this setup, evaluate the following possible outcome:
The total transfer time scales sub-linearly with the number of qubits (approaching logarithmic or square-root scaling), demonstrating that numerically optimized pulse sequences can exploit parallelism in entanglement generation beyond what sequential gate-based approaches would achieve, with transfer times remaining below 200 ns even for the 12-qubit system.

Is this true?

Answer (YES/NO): YES